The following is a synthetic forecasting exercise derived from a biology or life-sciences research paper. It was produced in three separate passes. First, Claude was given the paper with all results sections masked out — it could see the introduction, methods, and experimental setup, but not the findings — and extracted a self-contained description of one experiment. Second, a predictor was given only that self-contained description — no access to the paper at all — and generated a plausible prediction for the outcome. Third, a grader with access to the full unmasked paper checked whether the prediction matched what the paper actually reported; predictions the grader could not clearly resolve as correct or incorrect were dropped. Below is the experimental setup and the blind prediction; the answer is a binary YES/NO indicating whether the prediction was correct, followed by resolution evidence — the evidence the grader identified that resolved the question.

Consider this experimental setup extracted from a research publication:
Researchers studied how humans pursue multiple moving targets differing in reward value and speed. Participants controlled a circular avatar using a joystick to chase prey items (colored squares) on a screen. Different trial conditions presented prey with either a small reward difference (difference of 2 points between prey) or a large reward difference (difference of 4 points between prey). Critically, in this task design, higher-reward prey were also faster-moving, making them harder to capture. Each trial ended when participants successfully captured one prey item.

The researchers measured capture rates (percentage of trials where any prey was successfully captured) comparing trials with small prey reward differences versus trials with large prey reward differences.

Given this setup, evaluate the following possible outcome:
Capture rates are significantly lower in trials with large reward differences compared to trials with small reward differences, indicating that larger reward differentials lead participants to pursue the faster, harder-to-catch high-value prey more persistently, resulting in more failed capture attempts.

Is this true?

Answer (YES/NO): YES